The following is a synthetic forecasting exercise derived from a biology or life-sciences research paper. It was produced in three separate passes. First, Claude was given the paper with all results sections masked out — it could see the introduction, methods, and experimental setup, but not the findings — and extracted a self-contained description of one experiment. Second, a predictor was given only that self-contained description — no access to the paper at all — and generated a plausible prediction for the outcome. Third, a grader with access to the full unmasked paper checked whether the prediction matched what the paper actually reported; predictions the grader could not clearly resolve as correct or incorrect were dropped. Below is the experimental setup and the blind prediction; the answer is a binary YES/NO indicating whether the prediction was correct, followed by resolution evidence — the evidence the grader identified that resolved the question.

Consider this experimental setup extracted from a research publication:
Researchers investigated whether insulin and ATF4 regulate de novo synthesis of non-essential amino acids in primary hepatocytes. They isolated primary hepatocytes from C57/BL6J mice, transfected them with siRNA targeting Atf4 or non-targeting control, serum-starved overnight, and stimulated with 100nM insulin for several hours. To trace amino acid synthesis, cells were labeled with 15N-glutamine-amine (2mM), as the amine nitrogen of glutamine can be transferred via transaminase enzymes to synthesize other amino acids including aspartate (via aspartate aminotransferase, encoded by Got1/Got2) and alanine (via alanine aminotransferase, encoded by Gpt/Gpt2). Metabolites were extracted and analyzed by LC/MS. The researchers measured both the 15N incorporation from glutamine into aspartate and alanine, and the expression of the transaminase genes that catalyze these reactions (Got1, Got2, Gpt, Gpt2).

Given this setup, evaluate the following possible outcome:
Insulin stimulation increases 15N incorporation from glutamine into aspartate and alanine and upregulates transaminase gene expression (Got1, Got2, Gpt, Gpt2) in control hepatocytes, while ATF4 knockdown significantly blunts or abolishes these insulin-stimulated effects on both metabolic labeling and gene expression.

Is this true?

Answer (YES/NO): NO